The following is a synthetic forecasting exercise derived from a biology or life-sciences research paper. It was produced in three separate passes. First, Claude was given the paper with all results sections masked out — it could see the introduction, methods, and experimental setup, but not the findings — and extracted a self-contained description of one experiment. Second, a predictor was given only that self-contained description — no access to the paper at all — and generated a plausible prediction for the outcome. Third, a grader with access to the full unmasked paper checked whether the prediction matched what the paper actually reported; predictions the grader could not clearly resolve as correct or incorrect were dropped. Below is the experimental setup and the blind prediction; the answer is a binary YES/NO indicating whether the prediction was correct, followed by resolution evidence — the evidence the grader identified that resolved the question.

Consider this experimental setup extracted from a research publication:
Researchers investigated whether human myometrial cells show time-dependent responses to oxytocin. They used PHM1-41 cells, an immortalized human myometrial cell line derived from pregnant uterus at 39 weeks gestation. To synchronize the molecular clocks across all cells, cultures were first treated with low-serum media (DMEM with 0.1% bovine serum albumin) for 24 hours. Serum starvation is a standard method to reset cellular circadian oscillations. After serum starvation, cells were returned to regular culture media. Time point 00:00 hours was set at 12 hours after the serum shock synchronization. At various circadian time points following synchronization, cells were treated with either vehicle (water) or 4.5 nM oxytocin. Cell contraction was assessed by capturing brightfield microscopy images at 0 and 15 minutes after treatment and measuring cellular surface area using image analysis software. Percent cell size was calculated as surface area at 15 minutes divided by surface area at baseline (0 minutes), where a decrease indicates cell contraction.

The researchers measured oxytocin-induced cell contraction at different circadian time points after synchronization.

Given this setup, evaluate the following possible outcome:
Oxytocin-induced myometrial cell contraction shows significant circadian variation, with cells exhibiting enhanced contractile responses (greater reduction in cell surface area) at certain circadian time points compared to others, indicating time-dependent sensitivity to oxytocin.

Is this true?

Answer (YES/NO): YES